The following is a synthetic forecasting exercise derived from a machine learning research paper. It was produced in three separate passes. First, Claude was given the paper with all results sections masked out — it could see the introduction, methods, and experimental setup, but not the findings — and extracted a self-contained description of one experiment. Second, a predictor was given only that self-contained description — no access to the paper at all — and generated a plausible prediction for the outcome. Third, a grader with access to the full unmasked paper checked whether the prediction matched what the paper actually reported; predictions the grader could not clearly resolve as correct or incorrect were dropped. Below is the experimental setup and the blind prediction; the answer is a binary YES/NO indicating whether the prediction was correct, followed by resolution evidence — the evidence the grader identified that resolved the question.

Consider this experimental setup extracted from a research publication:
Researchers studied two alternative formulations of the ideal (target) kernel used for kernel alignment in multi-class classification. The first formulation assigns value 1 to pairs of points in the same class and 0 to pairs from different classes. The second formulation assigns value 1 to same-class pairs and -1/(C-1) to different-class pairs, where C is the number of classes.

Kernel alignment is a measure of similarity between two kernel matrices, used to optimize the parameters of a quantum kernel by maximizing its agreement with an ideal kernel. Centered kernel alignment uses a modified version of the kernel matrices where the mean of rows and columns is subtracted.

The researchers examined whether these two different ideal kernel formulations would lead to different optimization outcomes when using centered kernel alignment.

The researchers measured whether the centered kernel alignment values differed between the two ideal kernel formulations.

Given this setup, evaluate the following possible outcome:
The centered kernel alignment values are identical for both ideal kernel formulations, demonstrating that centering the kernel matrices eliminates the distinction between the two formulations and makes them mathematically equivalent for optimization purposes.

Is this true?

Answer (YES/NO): YES